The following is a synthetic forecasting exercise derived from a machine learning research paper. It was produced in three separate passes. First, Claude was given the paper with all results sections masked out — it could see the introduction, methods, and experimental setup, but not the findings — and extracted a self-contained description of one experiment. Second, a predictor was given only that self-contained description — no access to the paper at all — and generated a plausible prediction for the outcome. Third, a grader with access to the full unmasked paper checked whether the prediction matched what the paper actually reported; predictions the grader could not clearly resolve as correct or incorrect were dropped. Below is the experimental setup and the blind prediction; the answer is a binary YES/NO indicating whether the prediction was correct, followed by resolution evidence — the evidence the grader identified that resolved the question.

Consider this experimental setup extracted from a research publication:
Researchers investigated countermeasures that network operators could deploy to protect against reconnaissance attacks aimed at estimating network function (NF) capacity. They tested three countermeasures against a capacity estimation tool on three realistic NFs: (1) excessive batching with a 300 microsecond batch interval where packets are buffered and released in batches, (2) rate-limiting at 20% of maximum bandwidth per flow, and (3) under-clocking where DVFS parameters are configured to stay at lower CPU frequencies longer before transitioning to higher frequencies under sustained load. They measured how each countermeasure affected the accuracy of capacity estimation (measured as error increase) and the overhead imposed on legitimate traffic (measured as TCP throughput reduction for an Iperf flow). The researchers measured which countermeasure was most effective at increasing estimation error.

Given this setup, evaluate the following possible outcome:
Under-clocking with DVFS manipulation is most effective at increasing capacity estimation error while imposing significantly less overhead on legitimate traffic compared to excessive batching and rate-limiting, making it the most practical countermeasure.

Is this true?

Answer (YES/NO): YES